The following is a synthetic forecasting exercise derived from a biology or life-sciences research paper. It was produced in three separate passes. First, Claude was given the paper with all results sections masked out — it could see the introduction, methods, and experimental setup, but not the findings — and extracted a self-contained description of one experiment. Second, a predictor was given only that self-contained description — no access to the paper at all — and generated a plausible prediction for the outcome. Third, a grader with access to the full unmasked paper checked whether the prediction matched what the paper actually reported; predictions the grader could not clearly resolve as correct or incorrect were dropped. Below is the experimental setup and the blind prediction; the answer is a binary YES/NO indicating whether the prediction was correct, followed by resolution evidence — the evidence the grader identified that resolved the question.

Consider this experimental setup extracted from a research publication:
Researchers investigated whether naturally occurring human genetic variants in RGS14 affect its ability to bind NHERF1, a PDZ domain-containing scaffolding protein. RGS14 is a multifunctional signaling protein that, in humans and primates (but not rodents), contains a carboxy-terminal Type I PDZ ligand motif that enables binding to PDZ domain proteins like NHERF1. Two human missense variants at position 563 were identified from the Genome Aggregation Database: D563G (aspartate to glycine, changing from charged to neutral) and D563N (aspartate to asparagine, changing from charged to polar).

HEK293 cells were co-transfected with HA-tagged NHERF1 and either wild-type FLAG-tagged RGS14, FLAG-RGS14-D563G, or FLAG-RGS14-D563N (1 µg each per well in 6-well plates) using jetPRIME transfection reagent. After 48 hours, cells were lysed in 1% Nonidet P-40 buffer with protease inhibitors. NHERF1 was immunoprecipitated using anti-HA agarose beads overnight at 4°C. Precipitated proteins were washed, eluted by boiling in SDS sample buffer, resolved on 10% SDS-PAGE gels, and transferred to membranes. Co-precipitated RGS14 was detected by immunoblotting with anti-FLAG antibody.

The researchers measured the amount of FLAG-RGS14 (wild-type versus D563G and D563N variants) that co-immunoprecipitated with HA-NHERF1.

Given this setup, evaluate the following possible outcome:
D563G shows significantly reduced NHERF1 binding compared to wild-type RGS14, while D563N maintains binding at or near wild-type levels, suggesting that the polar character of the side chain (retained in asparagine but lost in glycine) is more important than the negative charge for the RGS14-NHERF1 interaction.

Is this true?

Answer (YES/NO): NO